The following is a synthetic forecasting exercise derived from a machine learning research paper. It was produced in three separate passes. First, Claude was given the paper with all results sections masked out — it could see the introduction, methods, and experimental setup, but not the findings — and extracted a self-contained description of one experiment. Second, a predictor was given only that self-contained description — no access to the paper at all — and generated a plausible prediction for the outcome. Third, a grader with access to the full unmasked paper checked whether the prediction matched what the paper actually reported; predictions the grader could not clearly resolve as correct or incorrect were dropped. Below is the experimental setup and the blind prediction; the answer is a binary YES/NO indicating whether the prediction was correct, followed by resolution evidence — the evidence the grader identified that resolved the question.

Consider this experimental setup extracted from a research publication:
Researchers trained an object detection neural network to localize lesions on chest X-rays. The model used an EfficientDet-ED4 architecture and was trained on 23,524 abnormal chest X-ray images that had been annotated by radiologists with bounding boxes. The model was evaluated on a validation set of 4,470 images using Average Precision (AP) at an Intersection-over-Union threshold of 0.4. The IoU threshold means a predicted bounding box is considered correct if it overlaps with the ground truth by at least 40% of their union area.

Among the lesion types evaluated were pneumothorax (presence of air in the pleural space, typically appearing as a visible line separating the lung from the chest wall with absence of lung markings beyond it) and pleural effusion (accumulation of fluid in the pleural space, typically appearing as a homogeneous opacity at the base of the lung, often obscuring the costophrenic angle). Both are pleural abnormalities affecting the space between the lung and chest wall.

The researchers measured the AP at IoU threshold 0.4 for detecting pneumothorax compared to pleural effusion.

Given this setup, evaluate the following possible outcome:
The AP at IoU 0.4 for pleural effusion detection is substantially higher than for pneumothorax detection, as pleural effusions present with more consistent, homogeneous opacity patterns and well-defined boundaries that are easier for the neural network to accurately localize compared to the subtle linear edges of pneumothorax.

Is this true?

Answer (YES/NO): NO